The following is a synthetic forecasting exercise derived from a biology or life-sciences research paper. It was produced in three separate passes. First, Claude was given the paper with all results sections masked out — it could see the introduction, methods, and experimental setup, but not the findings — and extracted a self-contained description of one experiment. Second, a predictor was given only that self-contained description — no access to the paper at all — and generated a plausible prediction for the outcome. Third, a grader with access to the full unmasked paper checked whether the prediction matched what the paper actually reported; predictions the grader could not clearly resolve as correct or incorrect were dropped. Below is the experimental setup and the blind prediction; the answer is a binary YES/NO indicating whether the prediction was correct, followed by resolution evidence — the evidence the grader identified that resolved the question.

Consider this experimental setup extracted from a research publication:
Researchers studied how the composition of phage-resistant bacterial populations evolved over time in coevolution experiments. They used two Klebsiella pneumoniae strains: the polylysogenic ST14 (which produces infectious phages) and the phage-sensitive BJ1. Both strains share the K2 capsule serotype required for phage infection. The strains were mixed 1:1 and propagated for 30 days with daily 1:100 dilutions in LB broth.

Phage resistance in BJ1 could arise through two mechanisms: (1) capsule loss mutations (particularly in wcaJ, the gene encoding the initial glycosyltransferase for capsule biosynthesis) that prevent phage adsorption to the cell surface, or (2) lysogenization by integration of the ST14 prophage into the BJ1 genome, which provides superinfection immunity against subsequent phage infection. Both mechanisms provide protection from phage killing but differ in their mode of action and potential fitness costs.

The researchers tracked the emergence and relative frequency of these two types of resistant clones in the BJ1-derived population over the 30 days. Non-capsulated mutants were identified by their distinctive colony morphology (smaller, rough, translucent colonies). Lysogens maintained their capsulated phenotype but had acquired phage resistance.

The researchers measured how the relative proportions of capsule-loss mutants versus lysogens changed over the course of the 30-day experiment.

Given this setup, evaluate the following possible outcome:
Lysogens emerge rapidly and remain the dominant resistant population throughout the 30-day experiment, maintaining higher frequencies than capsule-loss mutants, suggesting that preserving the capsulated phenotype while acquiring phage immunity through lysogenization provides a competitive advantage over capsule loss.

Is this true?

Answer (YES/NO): NO